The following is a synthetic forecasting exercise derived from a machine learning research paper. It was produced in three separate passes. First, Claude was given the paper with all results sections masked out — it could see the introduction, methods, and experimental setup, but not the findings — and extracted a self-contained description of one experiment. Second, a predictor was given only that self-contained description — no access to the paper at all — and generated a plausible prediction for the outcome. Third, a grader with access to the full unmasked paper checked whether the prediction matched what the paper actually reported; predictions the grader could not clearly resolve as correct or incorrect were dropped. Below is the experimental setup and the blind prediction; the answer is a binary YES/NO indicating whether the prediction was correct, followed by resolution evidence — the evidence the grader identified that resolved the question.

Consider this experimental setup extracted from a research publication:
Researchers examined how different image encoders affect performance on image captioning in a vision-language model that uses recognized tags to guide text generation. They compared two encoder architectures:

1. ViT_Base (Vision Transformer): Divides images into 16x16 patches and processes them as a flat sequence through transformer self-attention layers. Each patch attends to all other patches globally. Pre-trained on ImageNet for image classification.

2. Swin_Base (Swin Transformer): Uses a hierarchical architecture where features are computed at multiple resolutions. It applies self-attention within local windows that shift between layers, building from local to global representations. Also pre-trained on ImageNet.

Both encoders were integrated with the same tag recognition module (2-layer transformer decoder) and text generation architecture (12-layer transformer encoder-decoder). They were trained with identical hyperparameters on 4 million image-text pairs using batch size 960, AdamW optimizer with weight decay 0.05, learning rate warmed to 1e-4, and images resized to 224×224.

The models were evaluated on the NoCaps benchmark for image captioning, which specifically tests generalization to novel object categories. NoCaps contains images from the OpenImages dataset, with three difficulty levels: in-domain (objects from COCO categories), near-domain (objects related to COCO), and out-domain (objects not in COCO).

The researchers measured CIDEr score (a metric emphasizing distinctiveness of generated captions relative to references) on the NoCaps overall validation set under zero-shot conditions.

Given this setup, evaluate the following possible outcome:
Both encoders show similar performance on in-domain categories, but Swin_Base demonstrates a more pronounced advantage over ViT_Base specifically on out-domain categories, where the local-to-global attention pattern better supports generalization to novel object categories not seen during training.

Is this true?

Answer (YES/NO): NO